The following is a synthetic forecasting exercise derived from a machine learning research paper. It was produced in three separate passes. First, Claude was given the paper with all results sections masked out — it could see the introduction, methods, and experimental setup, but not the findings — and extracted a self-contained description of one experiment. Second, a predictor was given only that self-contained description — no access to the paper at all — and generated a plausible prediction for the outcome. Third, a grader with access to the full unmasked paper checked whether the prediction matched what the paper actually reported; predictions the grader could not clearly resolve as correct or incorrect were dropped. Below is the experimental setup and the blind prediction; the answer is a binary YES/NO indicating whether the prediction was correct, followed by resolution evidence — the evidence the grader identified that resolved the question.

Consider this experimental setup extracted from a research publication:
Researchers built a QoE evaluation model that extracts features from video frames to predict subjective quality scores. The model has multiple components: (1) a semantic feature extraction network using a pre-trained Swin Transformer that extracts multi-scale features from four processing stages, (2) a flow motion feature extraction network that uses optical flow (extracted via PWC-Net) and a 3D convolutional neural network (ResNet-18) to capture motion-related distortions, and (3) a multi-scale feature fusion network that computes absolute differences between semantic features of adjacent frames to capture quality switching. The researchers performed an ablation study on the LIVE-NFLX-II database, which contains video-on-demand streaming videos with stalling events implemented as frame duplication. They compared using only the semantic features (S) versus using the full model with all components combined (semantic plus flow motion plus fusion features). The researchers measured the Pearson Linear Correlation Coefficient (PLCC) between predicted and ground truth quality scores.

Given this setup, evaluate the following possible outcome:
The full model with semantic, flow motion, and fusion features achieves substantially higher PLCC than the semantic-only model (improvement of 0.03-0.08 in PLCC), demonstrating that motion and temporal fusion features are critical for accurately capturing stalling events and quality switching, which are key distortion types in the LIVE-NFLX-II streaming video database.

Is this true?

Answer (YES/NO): YES